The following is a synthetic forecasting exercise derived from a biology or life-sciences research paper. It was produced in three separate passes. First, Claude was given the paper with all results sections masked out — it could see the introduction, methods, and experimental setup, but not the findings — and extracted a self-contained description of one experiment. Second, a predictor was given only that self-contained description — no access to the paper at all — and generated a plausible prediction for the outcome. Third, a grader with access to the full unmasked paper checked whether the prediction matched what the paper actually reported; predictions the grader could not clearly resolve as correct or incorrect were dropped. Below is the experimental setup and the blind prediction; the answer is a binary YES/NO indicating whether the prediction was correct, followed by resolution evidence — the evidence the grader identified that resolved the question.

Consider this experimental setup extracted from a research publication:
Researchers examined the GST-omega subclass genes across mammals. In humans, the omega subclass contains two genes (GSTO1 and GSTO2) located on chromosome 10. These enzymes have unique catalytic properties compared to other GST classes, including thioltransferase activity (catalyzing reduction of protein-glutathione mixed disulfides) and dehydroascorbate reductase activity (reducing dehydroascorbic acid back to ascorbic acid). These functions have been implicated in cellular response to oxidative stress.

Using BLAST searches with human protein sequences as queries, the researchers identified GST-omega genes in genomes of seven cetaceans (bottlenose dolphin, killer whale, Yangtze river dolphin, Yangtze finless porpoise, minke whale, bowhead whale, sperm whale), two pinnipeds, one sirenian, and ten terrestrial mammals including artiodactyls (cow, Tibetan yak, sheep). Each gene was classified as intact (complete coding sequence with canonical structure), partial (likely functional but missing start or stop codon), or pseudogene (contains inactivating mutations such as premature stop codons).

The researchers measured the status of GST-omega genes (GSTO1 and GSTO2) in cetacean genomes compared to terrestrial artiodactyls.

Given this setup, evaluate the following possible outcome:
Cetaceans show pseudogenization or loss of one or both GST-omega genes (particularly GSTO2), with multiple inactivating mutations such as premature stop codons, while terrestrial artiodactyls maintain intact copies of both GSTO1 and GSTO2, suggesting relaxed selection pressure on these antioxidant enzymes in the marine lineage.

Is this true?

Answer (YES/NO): NO